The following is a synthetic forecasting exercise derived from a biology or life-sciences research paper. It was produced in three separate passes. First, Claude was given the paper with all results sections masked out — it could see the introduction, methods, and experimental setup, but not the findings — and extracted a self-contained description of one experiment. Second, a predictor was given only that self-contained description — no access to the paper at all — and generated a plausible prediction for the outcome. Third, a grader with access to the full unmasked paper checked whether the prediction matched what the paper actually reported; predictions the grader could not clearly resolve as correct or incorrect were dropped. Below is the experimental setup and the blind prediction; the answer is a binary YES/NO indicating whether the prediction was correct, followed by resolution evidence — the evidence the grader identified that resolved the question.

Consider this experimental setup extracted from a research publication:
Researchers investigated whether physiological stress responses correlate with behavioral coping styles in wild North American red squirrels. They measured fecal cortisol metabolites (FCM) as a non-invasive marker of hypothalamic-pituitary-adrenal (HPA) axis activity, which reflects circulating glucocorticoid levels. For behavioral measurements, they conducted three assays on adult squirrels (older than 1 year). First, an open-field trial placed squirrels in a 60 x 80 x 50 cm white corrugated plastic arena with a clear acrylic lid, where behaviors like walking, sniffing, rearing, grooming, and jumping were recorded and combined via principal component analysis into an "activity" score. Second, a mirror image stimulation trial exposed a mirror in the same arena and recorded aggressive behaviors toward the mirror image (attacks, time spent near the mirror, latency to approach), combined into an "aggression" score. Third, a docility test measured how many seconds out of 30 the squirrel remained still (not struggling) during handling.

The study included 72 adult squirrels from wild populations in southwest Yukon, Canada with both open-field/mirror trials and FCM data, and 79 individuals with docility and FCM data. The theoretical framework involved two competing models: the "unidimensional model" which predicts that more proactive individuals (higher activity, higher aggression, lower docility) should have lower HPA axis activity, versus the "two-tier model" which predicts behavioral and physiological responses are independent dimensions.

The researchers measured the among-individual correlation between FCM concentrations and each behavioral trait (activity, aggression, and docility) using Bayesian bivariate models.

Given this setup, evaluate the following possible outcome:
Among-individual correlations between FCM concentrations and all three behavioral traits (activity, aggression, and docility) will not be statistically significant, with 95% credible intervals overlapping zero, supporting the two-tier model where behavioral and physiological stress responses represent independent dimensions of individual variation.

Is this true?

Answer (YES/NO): YES